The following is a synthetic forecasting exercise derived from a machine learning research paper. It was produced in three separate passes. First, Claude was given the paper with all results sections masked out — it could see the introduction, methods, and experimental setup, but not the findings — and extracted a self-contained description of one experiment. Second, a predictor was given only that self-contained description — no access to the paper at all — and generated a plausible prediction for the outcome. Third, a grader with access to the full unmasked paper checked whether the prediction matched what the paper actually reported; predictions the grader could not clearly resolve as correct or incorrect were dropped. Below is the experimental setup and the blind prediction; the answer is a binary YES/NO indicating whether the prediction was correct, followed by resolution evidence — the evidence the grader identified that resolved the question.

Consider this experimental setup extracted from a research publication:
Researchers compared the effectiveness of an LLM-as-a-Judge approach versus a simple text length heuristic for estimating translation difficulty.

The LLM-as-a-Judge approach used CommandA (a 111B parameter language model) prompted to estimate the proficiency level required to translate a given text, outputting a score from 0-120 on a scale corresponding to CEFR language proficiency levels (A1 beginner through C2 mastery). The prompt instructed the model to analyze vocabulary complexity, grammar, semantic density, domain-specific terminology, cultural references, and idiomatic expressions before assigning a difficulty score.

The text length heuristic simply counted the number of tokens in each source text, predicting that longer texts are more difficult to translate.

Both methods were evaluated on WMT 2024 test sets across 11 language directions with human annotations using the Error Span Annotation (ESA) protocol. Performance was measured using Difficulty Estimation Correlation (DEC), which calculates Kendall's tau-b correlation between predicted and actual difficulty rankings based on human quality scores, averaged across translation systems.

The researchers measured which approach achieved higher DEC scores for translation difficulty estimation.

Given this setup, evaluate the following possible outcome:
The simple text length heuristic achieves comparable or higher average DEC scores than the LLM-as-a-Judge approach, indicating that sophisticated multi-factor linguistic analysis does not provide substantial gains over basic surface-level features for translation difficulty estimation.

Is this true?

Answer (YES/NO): YES